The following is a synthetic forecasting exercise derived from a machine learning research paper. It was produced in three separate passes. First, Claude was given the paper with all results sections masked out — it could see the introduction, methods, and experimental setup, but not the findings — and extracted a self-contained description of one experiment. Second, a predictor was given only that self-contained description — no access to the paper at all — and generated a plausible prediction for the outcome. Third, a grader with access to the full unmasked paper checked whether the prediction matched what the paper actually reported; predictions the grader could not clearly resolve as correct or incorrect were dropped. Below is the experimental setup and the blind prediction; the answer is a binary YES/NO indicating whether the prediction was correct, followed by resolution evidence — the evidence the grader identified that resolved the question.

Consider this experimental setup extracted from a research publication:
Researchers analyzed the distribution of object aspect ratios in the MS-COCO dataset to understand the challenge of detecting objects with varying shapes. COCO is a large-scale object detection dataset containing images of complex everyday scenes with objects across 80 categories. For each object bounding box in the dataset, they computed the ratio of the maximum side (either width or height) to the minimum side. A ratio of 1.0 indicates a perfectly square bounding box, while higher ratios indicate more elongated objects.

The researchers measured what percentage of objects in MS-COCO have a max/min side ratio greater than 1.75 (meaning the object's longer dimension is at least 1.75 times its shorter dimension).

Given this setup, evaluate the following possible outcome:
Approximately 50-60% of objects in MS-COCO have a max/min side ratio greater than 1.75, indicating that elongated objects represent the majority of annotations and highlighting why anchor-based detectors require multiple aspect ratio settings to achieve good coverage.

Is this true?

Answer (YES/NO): YES